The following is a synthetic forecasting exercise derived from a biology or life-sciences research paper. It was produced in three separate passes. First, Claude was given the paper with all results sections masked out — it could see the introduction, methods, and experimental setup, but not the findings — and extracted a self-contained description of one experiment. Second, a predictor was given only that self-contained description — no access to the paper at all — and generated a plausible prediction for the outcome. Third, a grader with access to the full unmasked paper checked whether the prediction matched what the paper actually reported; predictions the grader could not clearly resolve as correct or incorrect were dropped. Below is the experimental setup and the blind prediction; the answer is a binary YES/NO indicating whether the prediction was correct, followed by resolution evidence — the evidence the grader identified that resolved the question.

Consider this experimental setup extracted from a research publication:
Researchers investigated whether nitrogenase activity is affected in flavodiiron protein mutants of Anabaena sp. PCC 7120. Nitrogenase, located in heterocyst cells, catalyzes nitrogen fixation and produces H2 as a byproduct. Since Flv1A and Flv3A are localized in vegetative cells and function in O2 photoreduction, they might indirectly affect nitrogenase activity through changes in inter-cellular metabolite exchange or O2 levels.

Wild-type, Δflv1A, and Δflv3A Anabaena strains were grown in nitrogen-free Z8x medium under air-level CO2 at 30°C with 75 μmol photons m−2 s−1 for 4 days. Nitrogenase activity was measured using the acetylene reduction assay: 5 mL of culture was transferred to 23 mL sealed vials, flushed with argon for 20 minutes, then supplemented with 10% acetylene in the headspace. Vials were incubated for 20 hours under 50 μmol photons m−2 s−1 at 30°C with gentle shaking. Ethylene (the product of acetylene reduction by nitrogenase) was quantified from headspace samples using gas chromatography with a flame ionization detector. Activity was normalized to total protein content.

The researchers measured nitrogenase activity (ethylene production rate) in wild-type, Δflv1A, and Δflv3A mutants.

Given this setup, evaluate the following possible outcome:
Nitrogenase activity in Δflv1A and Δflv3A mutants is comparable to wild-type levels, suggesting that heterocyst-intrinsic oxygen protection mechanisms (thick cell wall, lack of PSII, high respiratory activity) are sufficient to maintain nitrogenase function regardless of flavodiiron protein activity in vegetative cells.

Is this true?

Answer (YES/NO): NO